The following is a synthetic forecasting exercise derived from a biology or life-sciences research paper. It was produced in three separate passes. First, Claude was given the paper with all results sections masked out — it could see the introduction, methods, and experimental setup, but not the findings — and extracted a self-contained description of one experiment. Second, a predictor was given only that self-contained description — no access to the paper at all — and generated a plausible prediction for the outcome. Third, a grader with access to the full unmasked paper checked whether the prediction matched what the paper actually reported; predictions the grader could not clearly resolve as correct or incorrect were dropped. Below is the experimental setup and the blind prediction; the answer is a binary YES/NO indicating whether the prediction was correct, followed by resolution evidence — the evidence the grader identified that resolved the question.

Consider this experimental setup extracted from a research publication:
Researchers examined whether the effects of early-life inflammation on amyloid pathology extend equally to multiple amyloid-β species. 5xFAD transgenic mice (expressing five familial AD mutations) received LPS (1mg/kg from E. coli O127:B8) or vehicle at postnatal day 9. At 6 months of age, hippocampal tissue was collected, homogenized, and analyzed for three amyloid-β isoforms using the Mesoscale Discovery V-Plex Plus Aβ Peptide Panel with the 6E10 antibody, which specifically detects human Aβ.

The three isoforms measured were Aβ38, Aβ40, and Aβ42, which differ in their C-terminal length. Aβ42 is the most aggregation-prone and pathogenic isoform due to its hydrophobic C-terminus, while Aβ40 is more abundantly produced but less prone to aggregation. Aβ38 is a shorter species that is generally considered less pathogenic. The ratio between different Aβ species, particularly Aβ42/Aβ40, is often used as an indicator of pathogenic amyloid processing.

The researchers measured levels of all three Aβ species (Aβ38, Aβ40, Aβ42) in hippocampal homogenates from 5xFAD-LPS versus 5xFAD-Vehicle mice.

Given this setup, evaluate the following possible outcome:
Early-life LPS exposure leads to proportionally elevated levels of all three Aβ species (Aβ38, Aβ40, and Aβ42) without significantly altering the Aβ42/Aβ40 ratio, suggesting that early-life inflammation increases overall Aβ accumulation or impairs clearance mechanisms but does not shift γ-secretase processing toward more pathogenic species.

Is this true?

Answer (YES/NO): NO